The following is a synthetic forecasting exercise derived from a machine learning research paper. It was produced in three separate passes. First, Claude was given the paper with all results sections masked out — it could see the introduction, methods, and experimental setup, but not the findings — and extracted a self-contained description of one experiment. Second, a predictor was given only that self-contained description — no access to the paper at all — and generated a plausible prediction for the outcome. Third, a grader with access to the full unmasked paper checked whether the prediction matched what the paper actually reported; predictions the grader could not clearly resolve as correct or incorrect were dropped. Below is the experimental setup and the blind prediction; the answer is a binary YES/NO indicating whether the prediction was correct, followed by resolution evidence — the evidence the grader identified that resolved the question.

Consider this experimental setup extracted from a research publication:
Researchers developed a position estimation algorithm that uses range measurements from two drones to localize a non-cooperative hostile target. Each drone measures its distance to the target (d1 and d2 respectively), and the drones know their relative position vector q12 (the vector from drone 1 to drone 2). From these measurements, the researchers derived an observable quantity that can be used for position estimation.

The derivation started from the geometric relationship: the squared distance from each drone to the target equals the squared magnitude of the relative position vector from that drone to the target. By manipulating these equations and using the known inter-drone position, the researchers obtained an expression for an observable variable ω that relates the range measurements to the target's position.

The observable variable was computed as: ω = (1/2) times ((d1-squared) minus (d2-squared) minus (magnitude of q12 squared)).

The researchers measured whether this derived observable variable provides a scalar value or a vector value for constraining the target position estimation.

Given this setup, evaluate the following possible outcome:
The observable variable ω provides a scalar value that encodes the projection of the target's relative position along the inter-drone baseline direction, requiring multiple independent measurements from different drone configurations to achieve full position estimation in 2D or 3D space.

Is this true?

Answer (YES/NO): YES